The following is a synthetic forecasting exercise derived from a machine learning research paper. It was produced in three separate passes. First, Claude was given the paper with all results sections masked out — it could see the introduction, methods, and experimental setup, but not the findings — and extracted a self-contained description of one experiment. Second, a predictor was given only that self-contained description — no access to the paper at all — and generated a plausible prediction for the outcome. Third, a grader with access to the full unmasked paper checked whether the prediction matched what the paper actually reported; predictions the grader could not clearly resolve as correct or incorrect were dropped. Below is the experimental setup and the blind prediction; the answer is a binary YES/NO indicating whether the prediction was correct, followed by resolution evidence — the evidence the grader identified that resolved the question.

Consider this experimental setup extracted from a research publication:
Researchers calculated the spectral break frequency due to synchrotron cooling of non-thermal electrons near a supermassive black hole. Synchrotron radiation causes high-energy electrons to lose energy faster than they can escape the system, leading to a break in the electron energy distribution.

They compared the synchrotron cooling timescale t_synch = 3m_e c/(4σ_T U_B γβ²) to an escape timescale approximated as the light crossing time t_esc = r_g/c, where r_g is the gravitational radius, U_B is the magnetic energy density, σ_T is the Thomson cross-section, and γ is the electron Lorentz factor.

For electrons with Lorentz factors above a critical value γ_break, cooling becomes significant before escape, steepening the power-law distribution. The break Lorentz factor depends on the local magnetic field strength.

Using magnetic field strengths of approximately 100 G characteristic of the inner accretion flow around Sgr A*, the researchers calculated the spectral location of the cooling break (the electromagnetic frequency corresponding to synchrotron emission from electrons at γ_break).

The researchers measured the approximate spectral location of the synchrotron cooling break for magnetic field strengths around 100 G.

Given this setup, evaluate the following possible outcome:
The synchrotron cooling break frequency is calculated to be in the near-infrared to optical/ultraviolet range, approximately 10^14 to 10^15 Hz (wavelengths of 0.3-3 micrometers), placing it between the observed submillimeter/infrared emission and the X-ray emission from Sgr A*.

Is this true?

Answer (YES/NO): NO